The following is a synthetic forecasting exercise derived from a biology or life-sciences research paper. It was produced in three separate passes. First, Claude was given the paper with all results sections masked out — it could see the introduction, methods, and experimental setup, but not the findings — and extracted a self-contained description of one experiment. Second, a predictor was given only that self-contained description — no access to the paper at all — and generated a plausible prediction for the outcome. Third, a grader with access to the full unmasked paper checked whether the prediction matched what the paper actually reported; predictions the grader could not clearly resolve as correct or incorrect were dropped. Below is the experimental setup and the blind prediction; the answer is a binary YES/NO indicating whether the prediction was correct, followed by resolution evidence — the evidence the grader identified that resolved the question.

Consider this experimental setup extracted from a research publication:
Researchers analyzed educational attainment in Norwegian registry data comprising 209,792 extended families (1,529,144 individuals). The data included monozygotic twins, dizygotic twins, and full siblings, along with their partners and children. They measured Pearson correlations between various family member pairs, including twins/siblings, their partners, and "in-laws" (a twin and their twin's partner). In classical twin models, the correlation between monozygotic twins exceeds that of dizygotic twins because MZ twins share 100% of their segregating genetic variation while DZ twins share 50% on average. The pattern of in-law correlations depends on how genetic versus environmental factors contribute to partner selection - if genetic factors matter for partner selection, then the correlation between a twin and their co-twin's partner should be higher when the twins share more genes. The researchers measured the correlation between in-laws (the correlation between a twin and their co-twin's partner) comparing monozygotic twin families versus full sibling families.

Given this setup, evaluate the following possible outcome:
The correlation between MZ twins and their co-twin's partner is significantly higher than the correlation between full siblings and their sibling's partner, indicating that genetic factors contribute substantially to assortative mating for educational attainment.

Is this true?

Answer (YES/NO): YES